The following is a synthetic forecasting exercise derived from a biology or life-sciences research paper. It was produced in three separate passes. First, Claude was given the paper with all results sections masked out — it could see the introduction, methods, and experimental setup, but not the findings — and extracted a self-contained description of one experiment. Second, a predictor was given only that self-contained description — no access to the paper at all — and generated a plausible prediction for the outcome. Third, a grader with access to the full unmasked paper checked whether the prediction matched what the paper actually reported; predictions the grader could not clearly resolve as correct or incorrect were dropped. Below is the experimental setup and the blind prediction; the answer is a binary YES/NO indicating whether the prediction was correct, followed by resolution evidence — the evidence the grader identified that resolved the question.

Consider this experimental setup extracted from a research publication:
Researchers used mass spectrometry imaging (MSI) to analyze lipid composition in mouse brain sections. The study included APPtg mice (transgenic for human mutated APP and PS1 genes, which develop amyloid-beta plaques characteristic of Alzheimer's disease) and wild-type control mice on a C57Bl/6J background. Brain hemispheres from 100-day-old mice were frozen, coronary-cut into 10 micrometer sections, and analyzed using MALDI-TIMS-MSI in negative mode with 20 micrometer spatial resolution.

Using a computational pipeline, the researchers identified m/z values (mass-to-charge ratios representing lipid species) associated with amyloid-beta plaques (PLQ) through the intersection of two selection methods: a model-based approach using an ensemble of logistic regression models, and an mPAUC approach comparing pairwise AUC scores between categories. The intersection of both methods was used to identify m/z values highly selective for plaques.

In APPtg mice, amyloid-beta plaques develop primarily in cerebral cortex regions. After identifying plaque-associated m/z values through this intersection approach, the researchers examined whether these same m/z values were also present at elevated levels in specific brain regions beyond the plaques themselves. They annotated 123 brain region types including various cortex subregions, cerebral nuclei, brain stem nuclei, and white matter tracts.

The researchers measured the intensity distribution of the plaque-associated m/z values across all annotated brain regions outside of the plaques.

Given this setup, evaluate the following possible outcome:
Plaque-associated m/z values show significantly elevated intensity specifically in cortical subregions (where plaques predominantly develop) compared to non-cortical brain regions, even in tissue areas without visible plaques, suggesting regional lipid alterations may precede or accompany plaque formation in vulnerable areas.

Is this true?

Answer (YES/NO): YES